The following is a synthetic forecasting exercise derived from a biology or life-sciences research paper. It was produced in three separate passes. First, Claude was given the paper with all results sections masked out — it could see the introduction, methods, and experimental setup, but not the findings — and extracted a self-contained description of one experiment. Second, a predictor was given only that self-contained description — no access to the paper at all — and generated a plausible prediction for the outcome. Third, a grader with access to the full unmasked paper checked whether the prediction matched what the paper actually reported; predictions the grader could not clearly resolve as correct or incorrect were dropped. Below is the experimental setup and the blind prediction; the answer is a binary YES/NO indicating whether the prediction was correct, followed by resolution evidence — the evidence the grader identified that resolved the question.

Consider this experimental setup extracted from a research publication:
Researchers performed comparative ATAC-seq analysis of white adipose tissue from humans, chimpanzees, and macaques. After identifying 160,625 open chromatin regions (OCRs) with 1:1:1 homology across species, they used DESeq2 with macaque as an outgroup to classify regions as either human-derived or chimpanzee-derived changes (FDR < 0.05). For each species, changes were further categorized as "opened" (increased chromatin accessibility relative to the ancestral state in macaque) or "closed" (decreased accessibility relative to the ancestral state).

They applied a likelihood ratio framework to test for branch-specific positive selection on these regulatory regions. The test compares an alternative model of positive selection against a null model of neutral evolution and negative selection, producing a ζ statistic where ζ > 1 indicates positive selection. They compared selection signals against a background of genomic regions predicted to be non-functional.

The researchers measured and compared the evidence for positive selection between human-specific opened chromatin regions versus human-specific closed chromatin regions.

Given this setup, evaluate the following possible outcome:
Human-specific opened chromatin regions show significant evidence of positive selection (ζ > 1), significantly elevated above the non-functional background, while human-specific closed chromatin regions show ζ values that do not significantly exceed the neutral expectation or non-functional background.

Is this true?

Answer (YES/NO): NO